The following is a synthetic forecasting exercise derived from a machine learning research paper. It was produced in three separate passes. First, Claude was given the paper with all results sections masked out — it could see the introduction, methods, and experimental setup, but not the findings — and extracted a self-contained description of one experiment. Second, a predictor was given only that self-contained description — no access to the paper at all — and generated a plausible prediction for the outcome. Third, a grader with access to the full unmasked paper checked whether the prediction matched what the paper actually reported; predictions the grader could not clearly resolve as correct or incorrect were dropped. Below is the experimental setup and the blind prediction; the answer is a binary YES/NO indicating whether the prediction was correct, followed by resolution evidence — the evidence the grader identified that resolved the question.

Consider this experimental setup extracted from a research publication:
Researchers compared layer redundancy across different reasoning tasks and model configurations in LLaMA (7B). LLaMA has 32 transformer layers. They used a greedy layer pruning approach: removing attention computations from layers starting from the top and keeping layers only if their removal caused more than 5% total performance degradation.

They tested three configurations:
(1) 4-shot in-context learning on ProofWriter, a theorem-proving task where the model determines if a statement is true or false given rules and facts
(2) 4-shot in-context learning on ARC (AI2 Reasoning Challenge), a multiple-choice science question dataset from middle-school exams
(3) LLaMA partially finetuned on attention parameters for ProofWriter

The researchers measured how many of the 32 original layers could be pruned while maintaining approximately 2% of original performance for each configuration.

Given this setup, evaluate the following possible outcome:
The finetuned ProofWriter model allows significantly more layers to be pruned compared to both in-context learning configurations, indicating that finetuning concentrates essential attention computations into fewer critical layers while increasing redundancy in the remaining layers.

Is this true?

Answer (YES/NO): YES